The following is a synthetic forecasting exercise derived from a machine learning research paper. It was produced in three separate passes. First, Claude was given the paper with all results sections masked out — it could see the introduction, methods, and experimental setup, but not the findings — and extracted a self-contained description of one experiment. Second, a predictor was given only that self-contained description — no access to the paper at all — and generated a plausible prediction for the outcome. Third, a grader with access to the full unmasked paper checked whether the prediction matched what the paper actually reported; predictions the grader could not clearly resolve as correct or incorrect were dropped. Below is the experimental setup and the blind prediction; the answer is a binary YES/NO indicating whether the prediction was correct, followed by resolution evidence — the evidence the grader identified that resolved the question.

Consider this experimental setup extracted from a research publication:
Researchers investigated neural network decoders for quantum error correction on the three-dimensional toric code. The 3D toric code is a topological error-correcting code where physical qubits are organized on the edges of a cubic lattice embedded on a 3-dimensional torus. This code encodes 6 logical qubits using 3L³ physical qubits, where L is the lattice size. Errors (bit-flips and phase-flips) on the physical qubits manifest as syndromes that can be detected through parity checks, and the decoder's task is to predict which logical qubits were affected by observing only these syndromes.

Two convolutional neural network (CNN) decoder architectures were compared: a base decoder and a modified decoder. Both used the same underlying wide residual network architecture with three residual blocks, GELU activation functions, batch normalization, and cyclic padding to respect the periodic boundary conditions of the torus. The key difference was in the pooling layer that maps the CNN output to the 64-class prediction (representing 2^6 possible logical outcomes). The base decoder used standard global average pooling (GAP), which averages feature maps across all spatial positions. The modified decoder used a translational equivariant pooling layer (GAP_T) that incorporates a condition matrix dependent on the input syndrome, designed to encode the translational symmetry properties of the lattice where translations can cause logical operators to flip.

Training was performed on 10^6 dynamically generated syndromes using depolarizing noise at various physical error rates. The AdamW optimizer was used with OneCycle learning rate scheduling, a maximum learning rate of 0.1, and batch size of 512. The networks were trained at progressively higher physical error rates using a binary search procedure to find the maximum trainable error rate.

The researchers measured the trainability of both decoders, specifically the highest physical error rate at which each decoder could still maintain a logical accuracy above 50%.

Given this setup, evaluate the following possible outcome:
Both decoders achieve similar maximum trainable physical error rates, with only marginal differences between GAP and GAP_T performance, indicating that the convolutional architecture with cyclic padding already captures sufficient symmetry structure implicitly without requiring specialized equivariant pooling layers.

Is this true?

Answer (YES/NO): NO